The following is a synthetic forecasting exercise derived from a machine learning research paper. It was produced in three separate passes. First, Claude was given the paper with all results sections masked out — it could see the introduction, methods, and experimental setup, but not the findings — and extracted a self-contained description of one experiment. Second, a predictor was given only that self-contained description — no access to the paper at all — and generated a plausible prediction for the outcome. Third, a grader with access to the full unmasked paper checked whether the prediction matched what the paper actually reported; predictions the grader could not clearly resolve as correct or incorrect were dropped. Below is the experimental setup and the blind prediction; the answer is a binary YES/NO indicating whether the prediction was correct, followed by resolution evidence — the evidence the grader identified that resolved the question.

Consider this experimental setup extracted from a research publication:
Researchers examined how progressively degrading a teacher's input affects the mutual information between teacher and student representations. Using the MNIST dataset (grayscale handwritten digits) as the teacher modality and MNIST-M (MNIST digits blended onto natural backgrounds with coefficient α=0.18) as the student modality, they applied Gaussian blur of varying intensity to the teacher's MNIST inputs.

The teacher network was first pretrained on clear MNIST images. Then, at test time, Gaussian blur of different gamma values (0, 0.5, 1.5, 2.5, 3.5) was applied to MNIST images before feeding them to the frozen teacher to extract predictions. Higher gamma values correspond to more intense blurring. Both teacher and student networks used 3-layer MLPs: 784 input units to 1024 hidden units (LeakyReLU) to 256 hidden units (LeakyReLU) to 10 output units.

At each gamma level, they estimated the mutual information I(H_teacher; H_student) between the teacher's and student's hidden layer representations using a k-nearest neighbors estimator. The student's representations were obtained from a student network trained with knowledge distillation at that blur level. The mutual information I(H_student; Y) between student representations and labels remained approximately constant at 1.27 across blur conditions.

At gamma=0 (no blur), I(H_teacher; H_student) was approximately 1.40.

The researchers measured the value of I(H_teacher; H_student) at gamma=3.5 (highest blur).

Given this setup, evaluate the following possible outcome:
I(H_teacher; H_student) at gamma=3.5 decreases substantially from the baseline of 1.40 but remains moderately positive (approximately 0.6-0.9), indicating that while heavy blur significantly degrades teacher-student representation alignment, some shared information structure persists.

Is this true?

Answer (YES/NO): YES